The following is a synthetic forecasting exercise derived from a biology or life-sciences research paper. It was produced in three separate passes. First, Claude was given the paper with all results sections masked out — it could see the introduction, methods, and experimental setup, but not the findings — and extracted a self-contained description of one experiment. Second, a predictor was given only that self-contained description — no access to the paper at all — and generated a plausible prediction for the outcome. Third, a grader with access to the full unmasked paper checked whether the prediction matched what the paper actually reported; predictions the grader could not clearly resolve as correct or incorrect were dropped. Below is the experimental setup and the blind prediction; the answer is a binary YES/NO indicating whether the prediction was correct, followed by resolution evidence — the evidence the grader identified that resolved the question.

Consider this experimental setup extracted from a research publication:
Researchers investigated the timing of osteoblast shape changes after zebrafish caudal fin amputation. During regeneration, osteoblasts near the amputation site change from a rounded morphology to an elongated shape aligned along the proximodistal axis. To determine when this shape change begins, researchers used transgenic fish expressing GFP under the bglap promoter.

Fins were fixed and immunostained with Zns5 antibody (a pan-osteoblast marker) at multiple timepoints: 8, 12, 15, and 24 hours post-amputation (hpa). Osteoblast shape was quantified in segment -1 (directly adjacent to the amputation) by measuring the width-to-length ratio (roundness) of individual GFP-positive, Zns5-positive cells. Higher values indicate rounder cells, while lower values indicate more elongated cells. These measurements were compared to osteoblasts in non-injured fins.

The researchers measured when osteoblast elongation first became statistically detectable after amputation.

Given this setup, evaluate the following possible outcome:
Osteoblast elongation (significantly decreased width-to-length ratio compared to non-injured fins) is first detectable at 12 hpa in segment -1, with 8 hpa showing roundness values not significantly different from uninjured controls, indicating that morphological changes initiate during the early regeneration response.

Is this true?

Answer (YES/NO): NO